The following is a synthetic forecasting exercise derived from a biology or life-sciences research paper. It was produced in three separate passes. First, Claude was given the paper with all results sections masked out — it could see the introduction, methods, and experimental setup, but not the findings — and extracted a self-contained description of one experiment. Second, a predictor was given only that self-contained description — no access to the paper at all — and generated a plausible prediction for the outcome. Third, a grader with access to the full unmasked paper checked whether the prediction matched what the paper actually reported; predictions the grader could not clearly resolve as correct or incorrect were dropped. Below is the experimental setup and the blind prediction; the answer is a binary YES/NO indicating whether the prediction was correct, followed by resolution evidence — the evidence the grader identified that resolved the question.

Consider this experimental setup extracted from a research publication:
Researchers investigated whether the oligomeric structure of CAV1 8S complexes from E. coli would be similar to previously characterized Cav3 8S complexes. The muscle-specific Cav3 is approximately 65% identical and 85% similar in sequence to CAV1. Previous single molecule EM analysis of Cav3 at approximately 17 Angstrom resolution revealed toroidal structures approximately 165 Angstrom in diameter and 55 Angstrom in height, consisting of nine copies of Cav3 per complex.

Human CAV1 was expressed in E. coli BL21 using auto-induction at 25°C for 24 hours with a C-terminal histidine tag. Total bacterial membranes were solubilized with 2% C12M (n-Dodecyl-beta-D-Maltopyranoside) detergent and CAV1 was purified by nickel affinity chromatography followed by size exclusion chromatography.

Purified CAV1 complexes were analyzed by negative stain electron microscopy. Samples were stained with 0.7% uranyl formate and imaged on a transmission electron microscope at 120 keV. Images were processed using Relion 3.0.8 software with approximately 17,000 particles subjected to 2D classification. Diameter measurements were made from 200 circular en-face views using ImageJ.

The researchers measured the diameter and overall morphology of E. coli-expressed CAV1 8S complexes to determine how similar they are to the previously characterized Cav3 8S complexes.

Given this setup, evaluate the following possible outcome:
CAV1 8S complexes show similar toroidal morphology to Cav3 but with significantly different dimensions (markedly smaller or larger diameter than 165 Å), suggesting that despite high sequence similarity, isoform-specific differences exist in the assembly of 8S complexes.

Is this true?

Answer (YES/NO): NO